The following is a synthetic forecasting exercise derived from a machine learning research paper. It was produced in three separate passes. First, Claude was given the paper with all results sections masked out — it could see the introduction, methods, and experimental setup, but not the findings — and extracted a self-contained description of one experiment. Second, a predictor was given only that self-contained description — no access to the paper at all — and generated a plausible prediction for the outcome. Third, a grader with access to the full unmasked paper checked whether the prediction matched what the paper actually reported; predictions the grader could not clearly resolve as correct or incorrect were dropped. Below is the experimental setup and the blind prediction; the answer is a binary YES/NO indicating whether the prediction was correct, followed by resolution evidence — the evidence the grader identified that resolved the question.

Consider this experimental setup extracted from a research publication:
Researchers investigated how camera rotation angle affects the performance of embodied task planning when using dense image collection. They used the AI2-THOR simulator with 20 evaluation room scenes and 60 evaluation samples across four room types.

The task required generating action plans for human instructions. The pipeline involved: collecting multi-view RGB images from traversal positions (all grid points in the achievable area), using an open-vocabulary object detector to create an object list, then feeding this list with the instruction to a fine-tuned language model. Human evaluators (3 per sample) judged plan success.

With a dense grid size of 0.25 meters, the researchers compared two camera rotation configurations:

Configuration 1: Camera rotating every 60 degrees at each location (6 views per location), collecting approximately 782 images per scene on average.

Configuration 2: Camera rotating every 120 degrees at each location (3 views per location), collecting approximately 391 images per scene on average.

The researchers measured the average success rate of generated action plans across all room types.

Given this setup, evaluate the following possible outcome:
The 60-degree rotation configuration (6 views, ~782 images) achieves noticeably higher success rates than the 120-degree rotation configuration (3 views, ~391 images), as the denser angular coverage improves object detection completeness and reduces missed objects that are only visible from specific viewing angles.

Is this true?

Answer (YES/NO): NO